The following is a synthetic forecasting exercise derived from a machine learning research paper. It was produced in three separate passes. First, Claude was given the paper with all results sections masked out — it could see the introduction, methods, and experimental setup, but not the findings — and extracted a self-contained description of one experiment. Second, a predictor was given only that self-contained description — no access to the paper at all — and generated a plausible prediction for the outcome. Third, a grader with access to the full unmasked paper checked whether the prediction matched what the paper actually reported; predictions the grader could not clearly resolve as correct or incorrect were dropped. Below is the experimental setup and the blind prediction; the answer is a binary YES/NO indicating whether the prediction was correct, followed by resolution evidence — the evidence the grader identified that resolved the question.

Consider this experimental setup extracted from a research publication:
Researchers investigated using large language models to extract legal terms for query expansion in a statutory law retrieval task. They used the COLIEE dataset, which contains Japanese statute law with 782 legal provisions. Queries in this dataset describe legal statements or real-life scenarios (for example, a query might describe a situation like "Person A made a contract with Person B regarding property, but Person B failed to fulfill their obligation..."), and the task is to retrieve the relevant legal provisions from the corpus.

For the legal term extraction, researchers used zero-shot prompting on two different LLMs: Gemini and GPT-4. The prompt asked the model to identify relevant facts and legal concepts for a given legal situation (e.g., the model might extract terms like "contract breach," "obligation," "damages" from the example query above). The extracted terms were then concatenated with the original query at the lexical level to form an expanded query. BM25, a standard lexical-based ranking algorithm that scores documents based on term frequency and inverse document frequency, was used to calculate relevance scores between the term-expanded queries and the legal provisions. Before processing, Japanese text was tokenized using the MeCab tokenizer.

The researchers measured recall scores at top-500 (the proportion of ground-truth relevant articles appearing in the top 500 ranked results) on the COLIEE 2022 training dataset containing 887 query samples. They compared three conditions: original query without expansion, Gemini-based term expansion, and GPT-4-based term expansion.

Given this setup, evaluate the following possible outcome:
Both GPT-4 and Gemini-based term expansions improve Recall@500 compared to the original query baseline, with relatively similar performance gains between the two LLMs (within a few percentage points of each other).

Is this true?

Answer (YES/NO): YES